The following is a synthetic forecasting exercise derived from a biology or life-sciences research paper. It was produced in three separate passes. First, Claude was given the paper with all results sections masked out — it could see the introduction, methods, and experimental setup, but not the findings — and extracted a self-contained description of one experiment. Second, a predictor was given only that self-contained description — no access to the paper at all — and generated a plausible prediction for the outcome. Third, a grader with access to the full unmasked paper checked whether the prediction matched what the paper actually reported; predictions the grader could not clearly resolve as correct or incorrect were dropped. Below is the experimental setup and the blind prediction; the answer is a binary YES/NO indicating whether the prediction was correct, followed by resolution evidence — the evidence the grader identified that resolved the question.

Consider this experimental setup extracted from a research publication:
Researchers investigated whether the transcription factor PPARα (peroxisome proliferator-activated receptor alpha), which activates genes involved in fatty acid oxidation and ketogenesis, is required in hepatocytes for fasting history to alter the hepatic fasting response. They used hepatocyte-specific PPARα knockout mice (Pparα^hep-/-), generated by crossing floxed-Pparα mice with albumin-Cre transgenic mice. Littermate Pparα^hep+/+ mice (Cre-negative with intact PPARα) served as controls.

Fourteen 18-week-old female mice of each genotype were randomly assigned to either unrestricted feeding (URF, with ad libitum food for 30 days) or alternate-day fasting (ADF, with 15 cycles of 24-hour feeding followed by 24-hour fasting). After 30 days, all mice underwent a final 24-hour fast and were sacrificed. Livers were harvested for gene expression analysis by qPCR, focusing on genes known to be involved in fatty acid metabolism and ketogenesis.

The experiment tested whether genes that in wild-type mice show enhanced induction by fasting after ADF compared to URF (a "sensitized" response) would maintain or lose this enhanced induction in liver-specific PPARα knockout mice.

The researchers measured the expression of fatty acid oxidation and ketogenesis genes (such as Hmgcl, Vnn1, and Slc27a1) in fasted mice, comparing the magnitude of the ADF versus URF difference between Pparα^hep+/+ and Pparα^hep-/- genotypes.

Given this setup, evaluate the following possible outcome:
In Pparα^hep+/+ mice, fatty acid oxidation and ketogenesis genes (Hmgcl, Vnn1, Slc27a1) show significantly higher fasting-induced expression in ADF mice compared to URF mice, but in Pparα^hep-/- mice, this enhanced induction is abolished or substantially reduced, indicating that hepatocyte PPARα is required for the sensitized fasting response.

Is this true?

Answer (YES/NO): YES